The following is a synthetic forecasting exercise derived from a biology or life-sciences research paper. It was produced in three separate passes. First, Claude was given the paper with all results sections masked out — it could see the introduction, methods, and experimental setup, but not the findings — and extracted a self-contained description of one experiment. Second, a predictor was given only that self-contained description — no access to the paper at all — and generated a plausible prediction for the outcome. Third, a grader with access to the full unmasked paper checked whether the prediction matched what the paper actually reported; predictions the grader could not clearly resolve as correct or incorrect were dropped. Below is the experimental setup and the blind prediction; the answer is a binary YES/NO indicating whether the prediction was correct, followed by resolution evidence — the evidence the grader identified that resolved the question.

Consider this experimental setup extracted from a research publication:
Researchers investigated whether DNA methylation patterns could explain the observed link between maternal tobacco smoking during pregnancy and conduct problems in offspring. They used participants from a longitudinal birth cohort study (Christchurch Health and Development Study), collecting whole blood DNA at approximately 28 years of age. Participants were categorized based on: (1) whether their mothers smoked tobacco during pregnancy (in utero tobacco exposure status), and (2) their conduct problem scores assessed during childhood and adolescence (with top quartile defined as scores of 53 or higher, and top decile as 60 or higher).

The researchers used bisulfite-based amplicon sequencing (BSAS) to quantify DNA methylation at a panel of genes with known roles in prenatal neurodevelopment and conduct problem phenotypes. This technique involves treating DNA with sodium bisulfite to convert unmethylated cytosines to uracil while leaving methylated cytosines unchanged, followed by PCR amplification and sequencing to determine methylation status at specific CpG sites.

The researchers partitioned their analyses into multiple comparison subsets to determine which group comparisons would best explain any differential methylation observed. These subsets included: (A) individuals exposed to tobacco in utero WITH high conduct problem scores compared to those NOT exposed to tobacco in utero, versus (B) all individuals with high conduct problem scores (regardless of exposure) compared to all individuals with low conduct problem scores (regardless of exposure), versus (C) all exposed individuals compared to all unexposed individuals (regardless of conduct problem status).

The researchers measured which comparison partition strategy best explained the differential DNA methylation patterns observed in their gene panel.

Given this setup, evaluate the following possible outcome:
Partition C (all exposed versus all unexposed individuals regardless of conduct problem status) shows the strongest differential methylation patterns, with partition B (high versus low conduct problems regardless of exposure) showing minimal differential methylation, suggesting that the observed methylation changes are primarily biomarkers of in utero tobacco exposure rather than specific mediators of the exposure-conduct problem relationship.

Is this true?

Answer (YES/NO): NO